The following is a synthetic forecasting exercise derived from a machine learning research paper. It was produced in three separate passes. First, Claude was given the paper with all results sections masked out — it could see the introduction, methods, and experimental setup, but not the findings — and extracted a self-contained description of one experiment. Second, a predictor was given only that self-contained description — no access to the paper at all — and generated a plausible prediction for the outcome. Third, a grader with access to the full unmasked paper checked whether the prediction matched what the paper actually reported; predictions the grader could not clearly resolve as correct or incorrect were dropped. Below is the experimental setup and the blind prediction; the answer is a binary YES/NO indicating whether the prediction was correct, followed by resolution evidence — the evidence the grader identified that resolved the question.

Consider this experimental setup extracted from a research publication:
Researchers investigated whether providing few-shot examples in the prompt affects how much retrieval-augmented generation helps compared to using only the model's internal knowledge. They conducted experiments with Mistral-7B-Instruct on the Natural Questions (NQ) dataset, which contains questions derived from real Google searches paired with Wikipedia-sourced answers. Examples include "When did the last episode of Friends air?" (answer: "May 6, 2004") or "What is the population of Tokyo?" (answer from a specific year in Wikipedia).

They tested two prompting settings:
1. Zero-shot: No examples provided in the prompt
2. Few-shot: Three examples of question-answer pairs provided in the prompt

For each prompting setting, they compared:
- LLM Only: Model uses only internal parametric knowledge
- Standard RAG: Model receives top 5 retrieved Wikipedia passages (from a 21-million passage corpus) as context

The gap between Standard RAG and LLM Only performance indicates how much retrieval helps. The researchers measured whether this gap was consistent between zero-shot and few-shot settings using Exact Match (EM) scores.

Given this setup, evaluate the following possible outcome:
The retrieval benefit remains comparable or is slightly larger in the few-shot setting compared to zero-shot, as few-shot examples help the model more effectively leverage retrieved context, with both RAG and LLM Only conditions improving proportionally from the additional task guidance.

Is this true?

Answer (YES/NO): NO